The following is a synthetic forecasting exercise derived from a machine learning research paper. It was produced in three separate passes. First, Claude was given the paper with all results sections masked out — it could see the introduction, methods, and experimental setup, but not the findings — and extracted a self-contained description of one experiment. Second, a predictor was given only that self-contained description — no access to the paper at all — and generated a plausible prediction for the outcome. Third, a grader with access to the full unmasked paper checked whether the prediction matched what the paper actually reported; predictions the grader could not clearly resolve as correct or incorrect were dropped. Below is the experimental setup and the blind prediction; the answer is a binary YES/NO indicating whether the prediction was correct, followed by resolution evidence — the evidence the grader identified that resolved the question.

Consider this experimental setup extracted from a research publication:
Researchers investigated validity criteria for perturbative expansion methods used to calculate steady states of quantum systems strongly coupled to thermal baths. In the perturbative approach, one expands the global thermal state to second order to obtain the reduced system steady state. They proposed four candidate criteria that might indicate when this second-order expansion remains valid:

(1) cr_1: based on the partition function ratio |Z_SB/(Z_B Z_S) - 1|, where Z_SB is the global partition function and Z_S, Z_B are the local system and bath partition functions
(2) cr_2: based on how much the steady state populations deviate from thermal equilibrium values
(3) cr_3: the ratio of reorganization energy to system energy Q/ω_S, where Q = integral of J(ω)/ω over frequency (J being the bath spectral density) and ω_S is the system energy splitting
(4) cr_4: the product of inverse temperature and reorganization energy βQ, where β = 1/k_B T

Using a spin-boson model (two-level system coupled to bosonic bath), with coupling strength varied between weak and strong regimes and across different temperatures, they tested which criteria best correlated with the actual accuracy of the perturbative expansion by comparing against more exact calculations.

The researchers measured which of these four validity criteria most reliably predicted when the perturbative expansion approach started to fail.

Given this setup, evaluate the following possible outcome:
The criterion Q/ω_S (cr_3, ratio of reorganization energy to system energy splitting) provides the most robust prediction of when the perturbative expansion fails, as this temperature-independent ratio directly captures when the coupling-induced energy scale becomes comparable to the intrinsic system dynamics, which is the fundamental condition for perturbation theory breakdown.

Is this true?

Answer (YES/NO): NO